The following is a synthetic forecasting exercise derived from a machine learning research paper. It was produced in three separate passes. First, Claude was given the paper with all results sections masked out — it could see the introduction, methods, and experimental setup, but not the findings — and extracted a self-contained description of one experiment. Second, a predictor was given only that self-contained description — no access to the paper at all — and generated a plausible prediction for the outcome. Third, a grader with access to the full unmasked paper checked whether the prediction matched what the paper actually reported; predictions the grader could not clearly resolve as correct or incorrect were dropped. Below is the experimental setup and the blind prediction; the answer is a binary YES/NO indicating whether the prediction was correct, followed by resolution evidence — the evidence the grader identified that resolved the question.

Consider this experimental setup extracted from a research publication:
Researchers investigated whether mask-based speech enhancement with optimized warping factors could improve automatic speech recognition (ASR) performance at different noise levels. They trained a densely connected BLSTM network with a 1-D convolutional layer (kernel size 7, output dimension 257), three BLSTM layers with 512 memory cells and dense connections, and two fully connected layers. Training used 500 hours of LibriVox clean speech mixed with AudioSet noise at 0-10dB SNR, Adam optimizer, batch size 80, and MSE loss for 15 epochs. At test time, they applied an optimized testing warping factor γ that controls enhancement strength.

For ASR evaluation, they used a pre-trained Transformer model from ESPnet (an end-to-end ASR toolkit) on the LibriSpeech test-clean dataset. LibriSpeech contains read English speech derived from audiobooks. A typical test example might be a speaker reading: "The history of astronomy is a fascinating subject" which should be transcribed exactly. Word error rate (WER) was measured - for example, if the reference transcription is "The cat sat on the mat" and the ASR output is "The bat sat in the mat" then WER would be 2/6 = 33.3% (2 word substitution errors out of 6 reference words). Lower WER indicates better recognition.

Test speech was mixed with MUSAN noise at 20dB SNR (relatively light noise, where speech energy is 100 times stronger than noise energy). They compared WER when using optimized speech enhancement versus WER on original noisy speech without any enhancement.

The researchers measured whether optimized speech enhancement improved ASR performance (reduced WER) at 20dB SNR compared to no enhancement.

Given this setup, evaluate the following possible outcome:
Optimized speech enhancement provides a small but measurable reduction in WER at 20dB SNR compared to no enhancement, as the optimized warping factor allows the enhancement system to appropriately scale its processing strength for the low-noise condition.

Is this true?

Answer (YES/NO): YES